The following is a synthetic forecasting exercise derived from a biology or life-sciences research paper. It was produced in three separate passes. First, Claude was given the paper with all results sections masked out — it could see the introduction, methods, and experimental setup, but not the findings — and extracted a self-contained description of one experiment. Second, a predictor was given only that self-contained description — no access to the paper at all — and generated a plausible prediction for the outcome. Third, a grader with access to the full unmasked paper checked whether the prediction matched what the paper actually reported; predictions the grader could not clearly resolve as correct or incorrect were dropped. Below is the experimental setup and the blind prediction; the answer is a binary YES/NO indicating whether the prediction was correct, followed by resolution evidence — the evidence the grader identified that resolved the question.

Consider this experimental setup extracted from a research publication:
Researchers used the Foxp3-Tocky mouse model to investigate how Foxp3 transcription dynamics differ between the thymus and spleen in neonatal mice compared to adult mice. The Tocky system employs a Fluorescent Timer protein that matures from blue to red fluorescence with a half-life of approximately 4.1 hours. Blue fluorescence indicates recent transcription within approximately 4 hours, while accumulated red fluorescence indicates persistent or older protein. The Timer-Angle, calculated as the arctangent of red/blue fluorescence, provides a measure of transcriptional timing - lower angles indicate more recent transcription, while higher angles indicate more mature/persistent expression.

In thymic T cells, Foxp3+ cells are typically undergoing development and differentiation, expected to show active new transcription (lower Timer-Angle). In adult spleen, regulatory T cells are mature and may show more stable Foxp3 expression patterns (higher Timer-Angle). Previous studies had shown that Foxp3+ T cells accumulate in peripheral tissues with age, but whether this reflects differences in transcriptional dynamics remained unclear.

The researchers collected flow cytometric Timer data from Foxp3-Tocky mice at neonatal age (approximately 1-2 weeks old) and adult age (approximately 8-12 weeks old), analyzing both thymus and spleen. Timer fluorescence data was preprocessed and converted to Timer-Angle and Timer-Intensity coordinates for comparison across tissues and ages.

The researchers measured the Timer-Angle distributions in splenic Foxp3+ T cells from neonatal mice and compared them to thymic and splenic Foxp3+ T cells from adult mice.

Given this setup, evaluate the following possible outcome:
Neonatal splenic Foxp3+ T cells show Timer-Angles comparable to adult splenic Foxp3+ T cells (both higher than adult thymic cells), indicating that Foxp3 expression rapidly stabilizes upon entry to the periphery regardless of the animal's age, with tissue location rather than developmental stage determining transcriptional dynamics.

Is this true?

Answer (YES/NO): NO